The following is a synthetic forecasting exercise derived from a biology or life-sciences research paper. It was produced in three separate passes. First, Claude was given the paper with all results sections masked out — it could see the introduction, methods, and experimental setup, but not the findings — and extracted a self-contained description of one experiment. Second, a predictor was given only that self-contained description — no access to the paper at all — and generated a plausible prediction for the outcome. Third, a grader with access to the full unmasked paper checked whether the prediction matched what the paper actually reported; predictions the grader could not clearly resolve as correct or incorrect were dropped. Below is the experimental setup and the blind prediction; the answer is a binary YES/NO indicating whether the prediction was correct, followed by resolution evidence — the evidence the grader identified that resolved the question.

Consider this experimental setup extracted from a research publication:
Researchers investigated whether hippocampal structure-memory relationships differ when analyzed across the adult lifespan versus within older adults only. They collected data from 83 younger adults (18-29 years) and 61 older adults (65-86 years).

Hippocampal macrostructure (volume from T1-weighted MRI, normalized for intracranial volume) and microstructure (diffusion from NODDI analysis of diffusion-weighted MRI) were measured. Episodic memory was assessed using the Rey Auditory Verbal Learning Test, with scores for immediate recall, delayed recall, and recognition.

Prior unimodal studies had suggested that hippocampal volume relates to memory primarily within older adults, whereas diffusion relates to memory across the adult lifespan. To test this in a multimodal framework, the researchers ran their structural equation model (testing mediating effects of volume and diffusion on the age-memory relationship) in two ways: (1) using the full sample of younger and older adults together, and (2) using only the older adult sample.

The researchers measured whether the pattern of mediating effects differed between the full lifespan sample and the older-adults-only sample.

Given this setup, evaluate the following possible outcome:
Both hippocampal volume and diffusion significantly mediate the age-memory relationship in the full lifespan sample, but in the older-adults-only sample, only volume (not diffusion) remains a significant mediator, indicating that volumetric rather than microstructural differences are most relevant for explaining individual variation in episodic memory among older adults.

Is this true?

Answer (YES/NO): NO